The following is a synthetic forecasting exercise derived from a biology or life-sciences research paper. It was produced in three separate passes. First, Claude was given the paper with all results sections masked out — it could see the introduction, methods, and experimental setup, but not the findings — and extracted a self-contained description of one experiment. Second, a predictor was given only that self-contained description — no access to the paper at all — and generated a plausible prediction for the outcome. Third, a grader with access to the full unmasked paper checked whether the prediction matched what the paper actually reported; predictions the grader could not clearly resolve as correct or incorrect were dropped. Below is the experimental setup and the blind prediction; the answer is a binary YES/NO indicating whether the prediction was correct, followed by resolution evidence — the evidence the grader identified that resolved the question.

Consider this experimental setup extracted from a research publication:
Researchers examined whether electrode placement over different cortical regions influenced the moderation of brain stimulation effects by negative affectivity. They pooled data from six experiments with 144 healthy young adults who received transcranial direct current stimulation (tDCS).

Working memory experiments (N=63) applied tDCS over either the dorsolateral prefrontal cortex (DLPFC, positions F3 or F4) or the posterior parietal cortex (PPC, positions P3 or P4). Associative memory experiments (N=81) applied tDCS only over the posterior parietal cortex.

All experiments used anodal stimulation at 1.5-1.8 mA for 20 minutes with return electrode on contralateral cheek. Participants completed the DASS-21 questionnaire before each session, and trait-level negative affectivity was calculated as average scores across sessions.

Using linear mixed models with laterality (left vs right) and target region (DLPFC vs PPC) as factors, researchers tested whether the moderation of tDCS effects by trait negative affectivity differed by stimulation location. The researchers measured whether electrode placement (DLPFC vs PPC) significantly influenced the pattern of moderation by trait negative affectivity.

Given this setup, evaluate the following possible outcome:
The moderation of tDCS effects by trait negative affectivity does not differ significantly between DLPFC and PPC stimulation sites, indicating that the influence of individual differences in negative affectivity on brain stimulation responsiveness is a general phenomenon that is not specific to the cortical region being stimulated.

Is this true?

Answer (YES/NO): YES